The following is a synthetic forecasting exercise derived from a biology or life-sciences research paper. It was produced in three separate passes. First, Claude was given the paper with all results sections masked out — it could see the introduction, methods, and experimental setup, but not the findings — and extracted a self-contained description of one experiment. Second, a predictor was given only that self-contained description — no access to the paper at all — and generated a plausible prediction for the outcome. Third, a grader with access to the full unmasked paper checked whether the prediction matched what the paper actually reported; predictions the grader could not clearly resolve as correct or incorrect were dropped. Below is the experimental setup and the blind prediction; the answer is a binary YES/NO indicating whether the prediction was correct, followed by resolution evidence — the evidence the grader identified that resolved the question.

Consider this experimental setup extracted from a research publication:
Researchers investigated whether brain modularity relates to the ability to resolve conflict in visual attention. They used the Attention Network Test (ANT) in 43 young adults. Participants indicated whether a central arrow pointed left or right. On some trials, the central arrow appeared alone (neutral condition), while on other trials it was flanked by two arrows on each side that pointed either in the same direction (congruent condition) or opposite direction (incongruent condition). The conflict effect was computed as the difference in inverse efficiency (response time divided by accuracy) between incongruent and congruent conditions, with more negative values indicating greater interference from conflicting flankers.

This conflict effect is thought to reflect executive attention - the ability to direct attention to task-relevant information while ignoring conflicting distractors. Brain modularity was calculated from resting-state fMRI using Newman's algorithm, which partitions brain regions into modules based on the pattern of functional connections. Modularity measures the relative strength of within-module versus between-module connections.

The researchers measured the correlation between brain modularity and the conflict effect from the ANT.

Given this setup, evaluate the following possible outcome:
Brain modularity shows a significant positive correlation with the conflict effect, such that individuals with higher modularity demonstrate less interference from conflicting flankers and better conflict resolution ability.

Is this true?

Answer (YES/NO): NO